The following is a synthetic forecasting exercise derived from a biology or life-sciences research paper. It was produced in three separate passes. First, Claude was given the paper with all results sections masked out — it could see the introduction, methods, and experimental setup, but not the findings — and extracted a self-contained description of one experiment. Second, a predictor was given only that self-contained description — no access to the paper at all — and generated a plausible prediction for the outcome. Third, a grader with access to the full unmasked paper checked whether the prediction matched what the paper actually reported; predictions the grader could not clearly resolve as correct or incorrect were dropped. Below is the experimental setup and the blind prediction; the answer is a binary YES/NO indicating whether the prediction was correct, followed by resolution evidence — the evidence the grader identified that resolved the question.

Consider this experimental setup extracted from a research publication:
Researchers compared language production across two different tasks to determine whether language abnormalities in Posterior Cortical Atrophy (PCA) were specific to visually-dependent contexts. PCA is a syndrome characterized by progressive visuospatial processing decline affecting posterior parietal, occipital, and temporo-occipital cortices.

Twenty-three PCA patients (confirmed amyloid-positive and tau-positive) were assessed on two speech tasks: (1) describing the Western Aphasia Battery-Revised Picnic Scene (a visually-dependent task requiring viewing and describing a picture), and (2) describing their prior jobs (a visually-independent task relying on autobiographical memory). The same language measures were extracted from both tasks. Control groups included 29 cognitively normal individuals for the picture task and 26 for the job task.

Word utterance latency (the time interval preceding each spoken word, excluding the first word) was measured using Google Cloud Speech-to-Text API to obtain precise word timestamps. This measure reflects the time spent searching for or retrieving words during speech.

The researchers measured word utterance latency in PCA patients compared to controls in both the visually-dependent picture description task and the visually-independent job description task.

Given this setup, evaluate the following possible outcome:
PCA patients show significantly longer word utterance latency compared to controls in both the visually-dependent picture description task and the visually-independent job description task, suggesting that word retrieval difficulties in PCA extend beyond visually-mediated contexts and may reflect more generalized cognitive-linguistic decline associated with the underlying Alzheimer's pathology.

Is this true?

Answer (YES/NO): NO